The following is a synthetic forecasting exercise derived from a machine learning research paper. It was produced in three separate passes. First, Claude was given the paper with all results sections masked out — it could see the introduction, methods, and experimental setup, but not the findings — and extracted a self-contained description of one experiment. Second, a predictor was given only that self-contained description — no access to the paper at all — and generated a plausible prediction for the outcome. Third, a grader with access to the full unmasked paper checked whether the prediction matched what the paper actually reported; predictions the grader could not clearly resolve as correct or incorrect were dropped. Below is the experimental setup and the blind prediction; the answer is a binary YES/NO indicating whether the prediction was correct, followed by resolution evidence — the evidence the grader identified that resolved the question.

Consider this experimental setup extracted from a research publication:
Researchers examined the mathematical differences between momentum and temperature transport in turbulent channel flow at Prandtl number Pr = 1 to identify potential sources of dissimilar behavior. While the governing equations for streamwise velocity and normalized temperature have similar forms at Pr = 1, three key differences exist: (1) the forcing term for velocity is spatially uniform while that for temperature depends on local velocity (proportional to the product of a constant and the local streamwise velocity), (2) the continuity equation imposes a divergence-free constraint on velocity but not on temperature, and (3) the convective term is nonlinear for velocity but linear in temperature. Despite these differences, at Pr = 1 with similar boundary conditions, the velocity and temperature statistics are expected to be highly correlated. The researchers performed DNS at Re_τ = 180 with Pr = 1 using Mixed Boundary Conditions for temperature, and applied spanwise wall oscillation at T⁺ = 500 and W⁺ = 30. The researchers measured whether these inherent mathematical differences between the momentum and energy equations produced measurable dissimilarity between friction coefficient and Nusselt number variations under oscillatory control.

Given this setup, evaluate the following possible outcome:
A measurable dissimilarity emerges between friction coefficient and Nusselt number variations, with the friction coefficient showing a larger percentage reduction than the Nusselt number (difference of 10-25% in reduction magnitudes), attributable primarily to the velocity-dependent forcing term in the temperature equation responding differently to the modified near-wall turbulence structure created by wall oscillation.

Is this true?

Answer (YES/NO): NO